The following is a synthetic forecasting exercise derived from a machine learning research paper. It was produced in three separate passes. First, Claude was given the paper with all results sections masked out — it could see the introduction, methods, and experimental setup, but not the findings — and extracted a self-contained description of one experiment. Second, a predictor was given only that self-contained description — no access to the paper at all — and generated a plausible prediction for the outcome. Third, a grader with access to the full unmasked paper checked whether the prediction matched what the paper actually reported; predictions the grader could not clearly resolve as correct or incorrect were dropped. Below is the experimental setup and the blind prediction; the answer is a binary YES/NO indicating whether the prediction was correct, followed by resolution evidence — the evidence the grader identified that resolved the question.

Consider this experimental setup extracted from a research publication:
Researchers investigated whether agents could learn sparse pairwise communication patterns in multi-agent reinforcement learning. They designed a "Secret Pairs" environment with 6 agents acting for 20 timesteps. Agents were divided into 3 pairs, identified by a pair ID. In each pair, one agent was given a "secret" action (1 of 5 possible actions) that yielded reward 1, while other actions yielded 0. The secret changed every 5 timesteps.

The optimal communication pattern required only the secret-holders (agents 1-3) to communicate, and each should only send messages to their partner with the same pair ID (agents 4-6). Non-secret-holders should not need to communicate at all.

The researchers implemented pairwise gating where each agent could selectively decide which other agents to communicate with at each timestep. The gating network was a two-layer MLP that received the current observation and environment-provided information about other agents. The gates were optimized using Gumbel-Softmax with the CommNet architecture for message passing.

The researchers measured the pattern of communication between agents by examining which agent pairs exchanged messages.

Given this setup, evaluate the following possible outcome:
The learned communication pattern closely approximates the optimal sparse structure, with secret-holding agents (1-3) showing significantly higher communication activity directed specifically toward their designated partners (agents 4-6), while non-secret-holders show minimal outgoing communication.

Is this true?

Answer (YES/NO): YES